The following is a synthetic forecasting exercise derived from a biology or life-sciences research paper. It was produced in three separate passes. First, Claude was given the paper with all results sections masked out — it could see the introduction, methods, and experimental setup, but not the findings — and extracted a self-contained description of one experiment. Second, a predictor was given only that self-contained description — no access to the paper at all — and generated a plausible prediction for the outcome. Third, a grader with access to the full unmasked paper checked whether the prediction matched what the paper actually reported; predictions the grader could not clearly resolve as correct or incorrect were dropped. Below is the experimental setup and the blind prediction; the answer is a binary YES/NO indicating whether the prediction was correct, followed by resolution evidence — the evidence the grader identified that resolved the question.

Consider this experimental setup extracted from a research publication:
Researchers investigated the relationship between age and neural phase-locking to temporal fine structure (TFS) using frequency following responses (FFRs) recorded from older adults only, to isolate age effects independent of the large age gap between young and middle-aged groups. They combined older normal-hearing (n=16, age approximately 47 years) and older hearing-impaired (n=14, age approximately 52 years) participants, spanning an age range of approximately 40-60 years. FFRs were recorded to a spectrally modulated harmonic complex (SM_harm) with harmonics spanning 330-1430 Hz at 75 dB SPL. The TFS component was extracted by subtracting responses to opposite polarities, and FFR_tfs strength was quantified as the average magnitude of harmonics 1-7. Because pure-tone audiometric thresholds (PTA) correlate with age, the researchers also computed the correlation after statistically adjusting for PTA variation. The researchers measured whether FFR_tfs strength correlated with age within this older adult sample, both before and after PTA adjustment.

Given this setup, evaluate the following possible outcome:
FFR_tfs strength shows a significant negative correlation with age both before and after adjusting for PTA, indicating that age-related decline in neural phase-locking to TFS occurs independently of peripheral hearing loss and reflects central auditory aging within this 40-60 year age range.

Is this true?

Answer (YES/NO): YES